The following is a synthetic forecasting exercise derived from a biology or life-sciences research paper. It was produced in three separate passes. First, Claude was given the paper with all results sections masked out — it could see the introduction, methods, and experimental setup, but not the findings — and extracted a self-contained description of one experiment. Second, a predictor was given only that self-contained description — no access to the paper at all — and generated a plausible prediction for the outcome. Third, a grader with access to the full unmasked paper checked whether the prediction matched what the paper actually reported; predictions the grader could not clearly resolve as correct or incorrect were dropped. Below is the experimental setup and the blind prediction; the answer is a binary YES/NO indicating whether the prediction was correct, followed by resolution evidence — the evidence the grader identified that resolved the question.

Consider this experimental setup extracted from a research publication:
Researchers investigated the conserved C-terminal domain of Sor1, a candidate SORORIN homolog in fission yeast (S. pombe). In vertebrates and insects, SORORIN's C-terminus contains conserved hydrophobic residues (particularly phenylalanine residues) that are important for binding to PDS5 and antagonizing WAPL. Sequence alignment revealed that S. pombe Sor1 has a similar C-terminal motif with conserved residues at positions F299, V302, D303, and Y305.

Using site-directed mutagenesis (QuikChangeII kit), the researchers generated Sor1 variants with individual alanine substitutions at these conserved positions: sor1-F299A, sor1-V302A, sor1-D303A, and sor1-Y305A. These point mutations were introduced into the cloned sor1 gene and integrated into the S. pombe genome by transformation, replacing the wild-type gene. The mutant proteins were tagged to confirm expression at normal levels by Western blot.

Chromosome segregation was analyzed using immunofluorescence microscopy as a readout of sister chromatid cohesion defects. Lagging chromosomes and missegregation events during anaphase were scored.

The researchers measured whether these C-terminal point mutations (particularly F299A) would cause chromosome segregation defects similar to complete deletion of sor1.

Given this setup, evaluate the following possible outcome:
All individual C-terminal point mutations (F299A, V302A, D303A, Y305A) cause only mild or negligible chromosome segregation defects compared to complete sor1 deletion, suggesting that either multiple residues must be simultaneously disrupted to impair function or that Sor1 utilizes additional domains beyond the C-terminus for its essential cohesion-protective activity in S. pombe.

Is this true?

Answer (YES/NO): NO